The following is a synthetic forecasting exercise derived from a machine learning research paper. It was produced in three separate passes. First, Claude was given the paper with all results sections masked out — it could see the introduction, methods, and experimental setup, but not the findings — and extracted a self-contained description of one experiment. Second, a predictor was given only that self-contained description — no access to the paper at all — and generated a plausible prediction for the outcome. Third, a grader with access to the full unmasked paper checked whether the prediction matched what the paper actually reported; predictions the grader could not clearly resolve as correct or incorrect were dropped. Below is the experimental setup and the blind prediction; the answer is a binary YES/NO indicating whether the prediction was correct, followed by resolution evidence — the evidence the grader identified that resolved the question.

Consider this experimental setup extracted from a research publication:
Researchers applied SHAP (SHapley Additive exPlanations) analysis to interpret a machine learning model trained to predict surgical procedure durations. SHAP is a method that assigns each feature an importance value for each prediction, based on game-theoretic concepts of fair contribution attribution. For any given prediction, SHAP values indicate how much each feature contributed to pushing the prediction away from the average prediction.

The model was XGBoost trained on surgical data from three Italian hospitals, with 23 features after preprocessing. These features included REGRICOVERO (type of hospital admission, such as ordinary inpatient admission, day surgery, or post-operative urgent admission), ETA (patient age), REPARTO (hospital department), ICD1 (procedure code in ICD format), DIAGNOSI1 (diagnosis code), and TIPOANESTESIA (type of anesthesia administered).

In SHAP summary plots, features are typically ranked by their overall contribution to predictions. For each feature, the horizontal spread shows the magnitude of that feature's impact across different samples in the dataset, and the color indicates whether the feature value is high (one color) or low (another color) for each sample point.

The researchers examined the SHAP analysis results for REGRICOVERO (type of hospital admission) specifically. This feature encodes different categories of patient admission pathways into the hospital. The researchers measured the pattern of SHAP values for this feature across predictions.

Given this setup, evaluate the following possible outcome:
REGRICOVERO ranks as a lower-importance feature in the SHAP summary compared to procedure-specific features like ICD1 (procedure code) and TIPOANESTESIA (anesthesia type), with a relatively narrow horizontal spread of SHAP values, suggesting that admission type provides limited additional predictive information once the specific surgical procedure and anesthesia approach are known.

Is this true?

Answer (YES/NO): NO